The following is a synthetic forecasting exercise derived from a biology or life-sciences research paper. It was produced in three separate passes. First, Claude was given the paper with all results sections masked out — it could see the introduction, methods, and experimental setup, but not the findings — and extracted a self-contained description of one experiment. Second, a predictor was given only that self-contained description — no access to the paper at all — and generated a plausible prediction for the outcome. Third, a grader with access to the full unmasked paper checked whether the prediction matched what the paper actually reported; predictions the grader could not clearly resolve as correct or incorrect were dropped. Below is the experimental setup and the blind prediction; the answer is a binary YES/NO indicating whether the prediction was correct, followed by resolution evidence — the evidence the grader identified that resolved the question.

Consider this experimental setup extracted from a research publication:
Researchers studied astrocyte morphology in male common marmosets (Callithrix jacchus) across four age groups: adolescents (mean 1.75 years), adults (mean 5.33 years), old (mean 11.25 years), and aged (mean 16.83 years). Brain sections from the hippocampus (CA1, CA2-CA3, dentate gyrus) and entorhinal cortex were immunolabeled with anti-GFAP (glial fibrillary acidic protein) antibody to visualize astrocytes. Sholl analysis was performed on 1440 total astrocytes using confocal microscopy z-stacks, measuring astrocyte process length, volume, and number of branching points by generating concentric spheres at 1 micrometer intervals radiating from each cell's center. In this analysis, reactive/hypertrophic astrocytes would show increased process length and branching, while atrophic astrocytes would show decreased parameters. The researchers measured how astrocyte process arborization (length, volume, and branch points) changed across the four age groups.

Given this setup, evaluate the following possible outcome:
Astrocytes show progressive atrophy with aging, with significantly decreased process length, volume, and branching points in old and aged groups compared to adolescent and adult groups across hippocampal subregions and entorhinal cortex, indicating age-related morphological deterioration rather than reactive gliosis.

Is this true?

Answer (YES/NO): NO